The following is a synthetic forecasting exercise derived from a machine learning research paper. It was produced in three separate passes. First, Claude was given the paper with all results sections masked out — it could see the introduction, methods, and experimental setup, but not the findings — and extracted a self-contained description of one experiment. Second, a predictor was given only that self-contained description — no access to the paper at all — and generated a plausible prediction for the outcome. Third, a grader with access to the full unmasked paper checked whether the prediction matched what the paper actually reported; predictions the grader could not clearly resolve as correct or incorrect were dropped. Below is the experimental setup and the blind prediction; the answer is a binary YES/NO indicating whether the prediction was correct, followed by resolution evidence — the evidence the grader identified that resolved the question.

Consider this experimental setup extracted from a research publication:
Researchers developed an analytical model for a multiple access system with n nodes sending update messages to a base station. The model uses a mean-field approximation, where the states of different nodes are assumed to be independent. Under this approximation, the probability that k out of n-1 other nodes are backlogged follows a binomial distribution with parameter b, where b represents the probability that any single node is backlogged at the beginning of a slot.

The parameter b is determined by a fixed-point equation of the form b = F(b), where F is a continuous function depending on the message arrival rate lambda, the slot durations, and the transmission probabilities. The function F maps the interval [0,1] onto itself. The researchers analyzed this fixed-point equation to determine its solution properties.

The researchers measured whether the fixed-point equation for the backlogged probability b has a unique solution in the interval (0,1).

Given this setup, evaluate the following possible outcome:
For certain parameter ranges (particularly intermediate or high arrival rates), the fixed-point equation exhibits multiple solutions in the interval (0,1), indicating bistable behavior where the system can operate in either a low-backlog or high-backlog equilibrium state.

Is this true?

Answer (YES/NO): NO